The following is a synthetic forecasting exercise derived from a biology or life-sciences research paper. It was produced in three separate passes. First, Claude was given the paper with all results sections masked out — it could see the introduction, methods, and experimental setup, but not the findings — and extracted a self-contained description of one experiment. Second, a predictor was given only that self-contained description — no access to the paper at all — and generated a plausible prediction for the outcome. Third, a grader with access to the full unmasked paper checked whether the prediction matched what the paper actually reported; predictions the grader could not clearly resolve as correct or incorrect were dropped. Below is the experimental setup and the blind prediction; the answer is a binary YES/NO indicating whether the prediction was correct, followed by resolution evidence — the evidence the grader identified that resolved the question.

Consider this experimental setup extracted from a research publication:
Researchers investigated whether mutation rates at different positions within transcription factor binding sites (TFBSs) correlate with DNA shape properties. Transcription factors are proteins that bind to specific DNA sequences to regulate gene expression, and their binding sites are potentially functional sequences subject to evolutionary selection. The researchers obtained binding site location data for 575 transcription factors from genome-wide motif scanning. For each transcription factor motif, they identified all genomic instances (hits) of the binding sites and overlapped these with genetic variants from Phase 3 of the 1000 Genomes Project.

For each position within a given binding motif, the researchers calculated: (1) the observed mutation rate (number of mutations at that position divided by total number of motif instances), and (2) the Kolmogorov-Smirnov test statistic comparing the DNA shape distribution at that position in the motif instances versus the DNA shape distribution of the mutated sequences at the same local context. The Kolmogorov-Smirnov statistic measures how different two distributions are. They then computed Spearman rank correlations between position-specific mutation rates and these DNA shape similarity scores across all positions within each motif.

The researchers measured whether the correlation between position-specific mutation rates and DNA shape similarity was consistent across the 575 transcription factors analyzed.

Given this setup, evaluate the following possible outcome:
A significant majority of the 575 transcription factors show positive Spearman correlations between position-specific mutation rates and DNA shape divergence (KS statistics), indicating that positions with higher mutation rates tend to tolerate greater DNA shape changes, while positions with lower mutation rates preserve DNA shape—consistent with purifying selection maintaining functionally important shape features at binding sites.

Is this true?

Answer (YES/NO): NO